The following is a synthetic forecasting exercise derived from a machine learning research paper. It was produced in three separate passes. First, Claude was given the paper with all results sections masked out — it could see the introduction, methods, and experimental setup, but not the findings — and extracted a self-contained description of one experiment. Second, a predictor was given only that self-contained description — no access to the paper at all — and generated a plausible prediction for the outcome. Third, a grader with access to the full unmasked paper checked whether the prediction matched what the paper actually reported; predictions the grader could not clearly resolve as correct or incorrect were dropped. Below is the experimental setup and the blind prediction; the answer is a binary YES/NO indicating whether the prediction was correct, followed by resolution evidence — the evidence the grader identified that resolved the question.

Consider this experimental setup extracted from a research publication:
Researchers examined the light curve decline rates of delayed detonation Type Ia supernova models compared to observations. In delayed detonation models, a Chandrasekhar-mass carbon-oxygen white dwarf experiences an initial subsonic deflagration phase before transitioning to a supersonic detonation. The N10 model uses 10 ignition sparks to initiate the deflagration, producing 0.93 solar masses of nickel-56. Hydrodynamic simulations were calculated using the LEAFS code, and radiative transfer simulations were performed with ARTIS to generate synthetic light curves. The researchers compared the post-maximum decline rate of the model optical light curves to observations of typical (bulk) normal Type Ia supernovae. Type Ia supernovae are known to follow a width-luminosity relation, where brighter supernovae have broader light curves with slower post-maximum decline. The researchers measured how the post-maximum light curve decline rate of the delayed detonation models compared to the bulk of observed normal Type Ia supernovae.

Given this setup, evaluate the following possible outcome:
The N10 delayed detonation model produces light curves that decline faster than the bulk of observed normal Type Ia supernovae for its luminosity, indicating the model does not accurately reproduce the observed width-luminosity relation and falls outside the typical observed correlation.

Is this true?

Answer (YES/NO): NO